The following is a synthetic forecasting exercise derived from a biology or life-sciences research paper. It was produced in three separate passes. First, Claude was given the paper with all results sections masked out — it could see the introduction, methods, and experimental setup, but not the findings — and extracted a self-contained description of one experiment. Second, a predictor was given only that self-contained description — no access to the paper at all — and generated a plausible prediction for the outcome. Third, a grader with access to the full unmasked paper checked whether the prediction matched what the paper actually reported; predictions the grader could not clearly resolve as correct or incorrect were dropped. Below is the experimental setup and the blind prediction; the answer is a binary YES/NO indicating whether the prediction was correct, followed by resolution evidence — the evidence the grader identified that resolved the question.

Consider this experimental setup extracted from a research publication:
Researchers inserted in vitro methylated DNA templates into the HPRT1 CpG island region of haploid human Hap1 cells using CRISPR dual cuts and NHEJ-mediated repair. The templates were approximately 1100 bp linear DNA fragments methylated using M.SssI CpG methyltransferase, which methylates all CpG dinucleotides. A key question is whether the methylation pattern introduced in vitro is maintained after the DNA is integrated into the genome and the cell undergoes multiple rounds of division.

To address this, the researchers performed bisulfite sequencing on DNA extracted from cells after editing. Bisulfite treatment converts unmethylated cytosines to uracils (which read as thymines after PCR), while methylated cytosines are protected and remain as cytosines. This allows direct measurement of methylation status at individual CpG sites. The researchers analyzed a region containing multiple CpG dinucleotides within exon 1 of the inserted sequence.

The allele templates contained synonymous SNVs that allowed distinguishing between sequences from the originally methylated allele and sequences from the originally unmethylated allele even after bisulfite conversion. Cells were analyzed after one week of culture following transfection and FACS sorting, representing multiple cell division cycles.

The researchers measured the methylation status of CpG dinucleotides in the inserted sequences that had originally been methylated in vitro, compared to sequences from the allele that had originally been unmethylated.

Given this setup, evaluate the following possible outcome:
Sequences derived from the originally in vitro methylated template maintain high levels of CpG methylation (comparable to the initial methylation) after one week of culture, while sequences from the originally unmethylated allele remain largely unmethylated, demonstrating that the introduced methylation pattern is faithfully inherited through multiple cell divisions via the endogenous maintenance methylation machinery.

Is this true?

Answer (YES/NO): YES